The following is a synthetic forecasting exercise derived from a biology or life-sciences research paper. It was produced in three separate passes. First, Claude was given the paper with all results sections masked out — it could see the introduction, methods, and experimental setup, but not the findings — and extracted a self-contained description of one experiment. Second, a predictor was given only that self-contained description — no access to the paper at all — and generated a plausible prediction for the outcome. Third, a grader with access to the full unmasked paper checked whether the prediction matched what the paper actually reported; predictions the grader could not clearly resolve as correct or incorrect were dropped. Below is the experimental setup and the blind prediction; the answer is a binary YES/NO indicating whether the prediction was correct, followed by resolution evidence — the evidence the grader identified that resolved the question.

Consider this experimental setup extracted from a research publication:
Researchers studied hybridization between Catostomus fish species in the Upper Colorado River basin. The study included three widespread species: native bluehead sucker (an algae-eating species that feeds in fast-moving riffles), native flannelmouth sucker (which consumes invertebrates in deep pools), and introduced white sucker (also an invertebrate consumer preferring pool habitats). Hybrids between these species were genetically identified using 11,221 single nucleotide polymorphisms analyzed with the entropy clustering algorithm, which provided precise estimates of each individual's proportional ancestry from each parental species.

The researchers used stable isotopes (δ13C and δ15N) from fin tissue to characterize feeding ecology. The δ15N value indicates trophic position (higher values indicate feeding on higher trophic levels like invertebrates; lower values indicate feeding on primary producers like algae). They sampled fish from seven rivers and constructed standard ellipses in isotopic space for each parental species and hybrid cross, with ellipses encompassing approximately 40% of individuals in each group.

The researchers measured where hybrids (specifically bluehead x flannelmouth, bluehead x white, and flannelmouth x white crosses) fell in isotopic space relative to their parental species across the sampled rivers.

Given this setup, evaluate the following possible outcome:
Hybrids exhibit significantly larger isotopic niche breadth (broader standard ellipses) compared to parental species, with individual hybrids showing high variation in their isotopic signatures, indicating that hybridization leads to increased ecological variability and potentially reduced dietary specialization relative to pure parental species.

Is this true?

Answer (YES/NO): NO